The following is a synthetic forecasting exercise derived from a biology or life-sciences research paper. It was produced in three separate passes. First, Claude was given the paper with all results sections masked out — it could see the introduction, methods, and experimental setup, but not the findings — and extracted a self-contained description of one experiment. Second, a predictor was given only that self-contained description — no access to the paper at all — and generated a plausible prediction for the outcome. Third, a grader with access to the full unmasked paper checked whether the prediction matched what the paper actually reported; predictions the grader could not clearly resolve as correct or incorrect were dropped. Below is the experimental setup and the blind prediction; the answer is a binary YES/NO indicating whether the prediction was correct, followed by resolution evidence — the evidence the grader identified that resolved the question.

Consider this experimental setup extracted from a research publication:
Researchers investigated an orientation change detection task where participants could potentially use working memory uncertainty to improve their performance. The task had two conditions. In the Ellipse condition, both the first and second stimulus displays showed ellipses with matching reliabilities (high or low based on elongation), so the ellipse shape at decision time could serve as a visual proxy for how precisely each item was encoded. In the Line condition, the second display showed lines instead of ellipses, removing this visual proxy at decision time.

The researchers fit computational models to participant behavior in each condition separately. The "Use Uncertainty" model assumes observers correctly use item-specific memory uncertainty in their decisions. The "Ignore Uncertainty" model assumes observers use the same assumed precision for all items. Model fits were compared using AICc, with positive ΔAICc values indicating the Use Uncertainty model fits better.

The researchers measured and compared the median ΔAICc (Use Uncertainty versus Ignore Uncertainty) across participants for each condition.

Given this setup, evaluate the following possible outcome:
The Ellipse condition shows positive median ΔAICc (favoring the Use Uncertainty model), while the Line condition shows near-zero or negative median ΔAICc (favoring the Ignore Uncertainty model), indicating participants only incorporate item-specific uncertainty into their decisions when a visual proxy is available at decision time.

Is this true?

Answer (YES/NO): NO